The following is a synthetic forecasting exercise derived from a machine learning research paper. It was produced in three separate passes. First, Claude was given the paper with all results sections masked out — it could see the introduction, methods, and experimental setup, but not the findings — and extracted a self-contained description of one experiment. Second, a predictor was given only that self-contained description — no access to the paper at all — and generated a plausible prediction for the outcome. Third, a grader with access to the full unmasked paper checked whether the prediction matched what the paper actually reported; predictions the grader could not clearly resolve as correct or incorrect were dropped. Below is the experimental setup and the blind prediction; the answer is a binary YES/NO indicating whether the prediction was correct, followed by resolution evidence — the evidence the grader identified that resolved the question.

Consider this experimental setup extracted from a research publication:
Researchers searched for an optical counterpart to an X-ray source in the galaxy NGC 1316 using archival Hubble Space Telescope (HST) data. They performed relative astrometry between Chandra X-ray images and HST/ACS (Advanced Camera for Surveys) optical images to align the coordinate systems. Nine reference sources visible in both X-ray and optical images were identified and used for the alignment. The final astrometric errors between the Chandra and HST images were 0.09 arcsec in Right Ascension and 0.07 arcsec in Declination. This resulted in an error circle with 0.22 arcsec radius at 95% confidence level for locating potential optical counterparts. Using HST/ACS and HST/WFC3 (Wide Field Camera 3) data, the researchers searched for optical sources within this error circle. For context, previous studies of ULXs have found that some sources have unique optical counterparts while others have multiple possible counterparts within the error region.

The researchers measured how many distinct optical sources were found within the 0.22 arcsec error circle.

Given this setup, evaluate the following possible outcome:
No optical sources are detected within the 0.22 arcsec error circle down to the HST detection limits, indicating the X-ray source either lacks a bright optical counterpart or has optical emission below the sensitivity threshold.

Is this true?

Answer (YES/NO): NO